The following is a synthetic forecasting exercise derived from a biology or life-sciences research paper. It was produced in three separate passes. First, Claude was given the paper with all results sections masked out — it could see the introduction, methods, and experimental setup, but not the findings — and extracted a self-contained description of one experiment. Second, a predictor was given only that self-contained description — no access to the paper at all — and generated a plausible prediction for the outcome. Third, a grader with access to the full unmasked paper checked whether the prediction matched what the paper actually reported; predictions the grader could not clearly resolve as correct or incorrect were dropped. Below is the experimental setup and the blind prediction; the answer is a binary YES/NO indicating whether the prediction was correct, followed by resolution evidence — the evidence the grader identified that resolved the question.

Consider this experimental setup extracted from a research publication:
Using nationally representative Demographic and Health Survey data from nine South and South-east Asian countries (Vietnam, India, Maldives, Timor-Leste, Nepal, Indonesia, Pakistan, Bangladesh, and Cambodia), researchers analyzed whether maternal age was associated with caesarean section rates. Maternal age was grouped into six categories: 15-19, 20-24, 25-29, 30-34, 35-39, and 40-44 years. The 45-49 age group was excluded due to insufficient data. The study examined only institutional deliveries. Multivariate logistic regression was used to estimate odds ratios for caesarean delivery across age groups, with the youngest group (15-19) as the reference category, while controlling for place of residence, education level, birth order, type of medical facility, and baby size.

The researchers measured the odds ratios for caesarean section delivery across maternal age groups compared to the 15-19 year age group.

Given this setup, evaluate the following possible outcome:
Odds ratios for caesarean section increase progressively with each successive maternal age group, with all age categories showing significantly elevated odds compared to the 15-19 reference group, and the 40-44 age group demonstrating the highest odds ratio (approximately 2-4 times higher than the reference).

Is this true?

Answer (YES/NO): NO